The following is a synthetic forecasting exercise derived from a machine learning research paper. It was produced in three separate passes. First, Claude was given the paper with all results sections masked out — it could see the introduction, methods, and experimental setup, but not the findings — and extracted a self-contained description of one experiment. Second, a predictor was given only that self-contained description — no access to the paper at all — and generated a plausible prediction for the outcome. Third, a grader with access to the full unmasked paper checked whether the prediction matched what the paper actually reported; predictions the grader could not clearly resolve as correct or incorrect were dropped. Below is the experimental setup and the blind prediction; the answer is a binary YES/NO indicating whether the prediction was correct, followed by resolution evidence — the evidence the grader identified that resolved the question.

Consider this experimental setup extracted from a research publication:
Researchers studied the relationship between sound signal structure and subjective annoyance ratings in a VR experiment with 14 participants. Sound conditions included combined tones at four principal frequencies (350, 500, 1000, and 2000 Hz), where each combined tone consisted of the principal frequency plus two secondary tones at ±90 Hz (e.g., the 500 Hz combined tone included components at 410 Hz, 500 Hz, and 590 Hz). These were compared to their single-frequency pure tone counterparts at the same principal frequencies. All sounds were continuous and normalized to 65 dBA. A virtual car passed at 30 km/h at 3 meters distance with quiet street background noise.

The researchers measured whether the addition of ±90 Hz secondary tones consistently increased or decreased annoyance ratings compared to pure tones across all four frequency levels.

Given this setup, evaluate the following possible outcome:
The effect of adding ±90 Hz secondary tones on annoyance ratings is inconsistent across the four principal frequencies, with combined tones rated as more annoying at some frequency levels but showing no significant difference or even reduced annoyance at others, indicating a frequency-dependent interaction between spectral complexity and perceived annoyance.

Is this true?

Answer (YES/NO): NO